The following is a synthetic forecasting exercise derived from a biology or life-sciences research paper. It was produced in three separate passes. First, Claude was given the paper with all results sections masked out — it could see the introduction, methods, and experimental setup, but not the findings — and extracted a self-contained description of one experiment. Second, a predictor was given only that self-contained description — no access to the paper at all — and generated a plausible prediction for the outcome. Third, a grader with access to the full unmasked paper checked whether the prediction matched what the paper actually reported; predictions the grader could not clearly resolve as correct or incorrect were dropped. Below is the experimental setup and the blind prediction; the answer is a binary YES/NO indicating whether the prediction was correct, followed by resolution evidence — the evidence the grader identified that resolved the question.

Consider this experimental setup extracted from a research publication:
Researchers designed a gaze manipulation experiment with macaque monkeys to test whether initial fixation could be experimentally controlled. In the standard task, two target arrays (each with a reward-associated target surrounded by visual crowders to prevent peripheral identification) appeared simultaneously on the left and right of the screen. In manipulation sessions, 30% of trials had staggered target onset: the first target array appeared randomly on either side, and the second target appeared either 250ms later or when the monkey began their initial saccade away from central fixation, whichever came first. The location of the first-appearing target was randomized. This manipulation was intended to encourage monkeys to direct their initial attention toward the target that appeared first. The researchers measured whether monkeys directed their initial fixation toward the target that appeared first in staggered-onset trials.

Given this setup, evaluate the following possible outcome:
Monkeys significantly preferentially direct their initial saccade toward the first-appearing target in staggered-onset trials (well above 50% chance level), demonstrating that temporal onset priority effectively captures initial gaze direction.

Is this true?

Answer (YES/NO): YES